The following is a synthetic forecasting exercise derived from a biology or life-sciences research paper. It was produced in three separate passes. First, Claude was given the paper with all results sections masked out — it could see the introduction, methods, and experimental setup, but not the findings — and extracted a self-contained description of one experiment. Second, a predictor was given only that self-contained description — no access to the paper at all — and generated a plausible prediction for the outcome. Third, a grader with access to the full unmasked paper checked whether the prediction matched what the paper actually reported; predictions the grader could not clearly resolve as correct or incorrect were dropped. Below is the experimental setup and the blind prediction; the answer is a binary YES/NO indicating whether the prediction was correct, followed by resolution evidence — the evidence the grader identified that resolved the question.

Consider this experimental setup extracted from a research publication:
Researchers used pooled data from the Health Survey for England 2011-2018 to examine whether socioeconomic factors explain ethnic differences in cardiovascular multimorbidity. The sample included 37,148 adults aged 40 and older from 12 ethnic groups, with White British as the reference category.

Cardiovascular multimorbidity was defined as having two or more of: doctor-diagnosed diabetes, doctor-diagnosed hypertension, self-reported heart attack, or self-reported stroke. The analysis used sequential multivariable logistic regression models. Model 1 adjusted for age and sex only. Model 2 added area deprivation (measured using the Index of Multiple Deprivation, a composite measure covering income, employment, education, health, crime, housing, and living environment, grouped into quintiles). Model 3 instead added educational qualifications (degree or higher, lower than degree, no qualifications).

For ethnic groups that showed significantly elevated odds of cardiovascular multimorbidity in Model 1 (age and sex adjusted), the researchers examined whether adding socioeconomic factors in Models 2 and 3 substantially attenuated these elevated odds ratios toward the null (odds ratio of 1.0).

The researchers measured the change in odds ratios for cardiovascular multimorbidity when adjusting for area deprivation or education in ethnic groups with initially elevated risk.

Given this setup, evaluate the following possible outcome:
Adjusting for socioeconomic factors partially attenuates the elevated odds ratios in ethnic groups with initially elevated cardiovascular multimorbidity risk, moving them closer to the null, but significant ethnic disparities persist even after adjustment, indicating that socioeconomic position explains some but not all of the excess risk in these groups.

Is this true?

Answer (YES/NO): YES